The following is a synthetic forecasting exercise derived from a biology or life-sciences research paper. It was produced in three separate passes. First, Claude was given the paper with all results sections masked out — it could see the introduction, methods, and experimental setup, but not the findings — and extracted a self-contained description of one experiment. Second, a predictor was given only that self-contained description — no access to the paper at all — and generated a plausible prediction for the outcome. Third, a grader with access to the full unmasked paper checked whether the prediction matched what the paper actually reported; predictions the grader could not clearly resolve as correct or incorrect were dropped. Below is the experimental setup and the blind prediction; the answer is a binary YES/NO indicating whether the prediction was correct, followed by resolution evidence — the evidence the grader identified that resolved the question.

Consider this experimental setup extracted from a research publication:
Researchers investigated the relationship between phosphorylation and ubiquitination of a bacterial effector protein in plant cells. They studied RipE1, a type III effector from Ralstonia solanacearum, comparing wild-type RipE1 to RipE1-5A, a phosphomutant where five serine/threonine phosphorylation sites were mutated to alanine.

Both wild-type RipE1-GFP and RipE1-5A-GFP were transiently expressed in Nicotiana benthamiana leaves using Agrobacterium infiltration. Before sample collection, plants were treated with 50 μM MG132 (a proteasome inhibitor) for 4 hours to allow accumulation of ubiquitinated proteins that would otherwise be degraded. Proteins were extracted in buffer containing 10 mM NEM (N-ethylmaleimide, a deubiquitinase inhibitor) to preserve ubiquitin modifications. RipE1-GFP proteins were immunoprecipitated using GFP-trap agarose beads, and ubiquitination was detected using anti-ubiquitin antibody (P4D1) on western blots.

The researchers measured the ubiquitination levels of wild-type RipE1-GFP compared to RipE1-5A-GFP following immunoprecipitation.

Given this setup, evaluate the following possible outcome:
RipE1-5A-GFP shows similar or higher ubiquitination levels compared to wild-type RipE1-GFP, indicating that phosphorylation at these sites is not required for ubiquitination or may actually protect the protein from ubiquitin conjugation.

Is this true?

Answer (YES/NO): YES